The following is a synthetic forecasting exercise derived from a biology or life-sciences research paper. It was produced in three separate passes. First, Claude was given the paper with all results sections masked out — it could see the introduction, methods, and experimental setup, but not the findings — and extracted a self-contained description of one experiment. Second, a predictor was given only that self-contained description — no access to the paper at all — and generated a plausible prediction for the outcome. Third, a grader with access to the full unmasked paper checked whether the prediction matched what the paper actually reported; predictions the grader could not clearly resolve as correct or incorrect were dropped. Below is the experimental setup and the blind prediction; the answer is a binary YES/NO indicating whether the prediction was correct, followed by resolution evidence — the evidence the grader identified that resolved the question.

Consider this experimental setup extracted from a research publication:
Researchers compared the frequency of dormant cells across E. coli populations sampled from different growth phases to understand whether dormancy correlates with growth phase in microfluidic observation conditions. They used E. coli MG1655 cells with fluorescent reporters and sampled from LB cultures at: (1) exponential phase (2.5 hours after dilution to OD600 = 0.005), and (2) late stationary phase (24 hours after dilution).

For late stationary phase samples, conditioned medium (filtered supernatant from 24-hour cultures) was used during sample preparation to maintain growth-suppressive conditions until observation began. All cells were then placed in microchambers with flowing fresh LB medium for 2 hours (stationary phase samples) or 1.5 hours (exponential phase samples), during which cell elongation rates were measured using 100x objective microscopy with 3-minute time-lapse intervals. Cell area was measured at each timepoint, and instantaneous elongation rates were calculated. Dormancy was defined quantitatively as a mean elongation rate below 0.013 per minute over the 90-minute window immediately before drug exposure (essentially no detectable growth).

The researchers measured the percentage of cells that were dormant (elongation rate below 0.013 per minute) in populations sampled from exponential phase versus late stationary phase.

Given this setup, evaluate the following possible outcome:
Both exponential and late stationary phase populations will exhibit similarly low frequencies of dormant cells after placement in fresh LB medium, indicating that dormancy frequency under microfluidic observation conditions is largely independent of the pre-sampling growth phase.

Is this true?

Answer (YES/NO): NO